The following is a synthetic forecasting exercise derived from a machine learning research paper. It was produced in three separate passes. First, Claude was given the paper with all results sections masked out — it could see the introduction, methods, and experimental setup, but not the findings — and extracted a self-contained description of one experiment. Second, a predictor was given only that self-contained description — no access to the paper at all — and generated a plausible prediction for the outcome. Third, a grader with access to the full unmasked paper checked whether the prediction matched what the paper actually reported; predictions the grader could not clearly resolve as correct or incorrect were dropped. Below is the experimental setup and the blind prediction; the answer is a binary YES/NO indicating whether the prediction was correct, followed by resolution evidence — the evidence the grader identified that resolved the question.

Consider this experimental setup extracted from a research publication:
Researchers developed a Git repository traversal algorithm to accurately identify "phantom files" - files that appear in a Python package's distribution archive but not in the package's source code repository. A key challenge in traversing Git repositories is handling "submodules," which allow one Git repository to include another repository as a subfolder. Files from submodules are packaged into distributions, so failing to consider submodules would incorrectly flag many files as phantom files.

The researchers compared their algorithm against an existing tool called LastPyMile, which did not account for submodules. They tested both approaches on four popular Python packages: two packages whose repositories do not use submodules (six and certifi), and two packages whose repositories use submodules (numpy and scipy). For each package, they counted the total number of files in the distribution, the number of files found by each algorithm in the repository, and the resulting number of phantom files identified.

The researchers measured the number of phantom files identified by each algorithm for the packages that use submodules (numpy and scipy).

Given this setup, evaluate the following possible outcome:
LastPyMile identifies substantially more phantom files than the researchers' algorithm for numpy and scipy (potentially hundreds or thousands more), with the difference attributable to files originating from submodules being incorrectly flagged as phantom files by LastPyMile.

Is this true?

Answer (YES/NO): YES